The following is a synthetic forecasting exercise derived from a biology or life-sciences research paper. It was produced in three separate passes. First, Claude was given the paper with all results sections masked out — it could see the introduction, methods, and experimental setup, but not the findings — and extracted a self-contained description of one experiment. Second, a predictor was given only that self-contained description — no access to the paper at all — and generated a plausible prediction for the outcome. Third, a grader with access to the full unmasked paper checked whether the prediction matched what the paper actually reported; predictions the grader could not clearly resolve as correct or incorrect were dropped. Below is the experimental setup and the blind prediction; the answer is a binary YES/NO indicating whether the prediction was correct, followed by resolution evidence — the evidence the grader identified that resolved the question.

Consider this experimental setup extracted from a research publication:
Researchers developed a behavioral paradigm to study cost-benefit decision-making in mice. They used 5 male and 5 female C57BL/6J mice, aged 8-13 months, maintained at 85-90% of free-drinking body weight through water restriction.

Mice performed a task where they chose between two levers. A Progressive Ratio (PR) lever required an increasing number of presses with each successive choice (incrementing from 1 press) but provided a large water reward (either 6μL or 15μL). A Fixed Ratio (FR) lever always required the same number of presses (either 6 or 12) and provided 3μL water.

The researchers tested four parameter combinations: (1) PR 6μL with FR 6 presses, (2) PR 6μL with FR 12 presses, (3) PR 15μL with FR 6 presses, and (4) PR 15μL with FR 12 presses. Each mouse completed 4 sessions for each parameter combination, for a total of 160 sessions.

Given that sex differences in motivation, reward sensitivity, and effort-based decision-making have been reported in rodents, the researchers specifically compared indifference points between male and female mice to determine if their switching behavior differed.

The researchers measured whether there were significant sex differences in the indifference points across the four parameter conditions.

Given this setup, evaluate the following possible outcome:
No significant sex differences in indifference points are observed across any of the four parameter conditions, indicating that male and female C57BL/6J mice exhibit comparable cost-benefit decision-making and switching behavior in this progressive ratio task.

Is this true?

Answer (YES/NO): YES